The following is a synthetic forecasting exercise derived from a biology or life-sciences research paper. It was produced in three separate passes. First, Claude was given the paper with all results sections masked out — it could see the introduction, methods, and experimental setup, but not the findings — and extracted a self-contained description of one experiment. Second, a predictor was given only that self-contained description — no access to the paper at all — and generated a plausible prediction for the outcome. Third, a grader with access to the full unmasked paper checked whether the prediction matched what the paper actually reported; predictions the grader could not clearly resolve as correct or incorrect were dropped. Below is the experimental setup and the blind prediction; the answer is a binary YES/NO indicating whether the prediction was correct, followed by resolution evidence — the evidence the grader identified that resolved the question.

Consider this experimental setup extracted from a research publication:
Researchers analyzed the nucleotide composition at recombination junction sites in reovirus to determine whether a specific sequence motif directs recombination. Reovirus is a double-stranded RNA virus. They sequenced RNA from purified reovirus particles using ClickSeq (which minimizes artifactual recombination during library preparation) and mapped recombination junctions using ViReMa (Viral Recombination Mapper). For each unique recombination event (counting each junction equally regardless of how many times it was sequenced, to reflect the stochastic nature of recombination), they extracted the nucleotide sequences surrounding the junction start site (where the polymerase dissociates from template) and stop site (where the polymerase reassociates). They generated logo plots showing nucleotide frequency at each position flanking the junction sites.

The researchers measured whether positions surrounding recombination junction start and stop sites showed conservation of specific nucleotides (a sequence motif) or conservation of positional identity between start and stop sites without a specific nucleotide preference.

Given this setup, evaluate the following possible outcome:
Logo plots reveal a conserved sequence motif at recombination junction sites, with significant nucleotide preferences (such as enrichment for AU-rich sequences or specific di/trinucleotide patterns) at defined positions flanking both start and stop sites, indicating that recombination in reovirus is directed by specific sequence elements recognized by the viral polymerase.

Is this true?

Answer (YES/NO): NO